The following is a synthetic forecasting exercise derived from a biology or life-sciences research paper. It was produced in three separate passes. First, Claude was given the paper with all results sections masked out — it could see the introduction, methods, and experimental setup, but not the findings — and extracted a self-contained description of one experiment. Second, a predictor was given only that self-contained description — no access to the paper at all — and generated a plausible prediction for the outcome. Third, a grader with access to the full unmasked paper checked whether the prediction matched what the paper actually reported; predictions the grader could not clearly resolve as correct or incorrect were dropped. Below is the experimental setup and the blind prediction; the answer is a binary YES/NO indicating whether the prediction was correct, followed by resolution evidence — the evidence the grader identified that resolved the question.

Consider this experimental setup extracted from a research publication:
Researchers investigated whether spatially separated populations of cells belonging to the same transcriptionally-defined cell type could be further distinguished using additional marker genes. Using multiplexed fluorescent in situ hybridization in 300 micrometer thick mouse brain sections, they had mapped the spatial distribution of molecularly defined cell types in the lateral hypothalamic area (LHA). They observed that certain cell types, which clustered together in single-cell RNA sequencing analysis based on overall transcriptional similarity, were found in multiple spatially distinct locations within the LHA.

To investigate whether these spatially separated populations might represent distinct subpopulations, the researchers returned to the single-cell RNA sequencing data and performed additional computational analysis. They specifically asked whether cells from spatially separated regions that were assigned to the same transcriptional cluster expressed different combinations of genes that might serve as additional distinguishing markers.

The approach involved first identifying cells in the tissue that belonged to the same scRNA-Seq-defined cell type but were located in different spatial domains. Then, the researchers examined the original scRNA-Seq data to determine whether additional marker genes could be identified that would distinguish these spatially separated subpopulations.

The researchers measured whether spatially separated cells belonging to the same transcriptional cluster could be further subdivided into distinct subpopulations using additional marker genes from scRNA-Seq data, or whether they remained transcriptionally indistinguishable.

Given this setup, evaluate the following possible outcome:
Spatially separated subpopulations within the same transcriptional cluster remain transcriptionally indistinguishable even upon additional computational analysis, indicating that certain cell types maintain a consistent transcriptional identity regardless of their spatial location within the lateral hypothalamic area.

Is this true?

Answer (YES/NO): NO